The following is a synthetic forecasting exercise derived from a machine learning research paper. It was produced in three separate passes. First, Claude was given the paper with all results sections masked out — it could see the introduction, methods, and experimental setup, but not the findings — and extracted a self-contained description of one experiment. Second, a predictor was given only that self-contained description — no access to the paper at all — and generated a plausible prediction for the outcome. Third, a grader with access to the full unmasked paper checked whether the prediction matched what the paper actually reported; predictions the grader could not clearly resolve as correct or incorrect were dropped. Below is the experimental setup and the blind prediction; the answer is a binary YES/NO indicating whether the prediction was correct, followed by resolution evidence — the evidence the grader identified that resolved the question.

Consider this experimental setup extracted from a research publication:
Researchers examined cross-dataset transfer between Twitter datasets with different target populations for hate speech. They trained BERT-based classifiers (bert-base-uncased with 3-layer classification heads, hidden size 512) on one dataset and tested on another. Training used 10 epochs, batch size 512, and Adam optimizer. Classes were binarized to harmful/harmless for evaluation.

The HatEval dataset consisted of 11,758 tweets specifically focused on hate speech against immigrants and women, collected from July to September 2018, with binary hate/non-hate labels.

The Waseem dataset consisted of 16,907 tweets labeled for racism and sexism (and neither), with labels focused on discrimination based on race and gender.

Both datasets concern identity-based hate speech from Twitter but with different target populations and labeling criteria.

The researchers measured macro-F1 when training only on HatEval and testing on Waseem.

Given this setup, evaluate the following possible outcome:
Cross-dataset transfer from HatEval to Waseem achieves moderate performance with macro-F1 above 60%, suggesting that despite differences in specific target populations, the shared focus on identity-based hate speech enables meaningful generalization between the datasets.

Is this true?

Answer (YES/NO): NO